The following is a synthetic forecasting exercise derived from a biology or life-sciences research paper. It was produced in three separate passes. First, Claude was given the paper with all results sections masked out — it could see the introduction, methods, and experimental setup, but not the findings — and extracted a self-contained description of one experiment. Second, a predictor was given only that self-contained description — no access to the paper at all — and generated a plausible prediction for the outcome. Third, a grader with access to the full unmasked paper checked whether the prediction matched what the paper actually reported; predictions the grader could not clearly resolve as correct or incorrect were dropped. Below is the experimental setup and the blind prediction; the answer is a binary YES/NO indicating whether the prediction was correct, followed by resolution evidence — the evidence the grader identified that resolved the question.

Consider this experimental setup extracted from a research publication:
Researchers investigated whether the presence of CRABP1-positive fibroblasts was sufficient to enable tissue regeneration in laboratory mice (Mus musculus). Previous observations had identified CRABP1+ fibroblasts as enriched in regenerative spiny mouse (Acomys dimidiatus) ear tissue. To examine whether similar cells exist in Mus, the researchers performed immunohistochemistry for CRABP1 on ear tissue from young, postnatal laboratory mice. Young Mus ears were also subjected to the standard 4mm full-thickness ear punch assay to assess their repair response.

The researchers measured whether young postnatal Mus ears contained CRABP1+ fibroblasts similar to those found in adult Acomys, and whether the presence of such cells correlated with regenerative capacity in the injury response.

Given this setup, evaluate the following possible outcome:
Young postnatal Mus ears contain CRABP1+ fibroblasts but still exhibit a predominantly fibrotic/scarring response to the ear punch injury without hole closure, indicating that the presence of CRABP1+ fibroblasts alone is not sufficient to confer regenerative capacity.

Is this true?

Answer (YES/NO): YES